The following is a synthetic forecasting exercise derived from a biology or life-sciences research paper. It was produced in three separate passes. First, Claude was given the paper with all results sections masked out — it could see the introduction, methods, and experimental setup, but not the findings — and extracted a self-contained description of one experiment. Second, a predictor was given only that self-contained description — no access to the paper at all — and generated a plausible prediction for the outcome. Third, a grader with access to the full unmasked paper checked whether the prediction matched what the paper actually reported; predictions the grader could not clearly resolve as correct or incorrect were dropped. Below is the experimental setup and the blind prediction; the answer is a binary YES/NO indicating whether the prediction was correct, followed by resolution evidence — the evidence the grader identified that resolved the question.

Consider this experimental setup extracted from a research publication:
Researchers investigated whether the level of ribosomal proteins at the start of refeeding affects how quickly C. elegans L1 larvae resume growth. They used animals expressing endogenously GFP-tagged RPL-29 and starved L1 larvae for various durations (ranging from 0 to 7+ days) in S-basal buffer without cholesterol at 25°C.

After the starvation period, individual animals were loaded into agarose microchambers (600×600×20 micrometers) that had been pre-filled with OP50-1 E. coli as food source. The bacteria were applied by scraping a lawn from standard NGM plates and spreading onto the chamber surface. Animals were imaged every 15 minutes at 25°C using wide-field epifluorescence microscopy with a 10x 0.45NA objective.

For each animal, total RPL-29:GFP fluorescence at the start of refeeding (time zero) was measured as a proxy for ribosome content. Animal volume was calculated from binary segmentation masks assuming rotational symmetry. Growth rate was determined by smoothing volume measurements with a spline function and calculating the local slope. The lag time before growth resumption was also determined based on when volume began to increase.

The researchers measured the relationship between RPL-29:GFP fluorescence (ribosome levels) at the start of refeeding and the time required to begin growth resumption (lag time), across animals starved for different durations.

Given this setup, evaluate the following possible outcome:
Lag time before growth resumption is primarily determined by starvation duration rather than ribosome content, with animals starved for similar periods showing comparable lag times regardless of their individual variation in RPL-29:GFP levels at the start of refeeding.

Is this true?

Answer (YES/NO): NO